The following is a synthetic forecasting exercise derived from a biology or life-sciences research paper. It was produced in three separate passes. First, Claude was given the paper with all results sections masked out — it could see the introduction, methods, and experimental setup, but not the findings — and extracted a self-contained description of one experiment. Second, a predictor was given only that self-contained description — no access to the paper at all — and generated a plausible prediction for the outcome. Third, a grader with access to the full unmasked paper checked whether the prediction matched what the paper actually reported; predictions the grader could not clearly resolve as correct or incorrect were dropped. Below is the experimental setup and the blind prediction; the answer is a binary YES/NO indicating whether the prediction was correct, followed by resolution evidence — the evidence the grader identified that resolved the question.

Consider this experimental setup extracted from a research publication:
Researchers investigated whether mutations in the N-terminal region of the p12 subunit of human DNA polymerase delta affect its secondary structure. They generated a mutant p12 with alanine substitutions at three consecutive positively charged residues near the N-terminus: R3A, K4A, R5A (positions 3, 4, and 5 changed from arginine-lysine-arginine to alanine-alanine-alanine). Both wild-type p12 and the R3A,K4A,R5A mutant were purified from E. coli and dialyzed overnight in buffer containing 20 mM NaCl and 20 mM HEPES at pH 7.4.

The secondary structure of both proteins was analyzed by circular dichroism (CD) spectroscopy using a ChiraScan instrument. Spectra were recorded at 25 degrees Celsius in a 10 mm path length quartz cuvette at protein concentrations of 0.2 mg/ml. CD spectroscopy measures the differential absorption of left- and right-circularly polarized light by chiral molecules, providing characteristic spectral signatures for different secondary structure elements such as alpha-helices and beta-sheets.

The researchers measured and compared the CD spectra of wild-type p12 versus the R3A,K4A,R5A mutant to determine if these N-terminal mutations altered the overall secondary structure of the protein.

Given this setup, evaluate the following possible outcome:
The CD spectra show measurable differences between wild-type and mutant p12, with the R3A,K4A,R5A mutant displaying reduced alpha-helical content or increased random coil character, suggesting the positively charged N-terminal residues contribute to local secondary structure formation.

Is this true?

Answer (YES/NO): NO